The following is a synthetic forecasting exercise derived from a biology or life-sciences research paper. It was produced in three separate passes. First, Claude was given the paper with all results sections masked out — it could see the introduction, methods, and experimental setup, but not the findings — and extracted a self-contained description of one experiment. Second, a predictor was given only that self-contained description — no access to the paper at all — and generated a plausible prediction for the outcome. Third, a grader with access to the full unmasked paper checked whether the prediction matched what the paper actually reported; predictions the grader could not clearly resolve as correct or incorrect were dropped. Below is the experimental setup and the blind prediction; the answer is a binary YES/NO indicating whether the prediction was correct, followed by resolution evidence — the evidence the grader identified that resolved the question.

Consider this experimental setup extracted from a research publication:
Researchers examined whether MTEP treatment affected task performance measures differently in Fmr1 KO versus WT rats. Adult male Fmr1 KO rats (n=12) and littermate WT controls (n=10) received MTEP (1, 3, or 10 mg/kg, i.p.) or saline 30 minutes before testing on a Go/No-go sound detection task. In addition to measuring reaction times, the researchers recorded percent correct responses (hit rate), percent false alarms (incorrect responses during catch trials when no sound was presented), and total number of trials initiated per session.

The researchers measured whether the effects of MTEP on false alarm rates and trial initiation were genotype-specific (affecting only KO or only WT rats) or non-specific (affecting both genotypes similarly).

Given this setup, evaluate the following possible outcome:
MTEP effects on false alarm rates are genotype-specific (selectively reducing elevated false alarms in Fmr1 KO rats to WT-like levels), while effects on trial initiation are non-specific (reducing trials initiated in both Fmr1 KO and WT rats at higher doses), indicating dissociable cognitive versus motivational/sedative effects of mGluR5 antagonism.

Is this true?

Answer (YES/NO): NO